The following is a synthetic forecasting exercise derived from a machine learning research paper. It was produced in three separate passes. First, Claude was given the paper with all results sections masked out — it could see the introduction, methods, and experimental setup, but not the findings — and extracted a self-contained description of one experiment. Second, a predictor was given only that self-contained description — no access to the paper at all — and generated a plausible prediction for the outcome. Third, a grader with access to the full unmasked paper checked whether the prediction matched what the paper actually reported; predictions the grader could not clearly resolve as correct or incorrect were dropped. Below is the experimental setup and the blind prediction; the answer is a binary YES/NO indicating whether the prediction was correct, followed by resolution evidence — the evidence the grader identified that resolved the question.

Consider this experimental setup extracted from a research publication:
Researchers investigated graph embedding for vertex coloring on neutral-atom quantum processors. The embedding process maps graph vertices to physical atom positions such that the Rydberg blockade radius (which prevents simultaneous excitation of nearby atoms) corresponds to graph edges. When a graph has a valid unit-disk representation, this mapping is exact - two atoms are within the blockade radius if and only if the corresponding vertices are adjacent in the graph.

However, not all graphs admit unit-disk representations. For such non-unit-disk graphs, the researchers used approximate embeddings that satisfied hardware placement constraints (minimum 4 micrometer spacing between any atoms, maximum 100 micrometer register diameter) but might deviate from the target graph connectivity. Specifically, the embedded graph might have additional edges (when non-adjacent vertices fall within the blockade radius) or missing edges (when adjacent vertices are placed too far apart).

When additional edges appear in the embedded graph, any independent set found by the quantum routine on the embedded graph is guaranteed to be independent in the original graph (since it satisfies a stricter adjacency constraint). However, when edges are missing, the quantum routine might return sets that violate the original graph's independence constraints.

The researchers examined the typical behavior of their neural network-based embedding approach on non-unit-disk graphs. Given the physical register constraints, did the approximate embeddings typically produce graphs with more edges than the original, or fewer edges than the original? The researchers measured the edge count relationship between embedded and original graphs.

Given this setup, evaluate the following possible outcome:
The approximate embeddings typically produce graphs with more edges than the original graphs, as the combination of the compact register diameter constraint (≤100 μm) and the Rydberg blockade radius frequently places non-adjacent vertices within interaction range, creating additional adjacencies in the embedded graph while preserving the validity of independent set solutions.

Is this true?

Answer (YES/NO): YES